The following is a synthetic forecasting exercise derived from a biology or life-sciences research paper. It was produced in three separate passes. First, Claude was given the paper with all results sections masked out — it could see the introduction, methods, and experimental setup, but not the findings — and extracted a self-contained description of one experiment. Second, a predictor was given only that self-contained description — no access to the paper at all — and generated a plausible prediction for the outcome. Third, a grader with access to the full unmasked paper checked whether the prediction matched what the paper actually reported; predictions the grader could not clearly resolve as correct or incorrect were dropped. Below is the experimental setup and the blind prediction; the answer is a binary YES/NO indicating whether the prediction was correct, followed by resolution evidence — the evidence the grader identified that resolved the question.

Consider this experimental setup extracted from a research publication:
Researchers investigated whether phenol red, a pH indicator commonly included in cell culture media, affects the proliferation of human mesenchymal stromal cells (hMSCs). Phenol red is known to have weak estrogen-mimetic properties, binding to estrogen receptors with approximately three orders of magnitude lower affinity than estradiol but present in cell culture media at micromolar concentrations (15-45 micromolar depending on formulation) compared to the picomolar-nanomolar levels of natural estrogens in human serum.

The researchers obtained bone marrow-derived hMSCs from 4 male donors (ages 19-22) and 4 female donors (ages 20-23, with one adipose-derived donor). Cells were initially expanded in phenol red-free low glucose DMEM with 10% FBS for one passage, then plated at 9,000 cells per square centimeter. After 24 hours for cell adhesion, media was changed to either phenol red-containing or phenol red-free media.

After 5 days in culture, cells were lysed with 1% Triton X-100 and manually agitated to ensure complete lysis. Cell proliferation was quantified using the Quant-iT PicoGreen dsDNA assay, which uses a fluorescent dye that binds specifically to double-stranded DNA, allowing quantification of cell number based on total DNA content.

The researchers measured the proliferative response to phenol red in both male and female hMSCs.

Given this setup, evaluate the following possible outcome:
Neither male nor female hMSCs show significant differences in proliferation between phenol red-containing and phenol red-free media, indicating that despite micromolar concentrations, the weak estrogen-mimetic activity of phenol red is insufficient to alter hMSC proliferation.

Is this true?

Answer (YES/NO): NO